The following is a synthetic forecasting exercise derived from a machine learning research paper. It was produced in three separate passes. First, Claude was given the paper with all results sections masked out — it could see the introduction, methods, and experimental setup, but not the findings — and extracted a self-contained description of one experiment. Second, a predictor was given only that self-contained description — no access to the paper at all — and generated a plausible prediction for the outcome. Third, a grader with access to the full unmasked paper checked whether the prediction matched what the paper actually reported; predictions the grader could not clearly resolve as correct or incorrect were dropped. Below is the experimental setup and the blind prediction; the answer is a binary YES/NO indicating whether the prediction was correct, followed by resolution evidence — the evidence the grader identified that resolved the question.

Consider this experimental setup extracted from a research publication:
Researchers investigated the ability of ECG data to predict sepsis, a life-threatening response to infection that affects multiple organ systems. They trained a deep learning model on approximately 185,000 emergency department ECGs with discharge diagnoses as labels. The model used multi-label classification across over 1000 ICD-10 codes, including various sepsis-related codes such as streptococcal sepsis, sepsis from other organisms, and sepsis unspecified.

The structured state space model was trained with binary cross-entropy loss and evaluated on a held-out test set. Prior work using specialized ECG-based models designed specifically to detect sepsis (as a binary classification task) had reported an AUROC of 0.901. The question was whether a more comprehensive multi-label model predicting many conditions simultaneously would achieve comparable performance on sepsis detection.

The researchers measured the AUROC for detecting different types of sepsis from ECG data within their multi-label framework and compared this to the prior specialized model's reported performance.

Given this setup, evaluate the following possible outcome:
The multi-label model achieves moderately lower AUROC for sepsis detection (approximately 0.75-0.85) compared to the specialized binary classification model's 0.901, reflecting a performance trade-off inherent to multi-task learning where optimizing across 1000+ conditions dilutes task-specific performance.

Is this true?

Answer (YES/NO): NO